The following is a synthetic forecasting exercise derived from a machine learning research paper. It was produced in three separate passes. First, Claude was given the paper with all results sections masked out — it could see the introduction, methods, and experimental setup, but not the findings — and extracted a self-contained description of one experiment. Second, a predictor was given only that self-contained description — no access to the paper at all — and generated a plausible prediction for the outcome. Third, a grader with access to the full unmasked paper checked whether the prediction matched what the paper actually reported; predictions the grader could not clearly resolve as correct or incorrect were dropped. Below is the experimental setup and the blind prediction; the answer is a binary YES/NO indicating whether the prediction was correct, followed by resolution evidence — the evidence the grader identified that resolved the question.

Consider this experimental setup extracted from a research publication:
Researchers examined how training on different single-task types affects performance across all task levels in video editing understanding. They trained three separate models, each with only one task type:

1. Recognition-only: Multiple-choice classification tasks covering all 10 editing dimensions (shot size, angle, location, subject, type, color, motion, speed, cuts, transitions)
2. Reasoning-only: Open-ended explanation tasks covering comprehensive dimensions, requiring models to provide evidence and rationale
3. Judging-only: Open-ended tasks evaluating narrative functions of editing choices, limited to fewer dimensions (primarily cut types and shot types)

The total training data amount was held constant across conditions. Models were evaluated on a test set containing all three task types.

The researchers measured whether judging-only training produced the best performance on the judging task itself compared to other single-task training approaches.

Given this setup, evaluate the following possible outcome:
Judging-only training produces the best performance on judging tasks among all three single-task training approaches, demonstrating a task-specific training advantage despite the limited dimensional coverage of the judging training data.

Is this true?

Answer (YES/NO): YES